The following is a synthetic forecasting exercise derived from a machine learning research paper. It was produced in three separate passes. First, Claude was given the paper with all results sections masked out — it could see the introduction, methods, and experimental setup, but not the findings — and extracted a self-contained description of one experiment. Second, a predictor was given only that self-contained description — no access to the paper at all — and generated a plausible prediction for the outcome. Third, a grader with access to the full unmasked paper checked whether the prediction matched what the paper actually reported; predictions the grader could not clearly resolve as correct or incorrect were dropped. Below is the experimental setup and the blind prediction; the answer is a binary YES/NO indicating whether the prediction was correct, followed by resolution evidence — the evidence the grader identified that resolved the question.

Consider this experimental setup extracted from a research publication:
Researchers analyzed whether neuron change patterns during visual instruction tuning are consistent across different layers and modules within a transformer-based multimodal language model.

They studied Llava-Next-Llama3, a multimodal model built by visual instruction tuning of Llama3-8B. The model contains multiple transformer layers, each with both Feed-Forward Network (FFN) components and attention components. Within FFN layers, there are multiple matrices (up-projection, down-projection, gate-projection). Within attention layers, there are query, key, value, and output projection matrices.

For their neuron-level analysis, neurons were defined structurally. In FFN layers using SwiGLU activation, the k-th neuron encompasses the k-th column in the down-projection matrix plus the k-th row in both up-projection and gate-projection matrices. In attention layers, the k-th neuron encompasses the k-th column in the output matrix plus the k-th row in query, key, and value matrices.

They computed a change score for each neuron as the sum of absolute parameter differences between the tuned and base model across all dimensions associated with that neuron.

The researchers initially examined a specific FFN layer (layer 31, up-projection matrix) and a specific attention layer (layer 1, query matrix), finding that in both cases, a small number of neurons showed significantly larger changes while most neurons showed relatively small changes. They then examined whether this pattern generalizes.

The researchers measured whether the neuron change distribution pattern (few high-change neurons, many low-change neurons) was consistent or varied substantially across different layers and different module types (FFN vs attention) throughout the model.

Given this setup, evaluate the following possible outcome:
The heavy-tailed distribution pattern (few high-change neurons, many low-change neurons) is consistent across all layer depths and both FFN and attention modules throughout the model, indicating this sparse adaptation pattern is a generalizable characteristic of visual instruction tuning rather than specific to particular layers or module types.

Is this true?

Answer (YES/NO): YES